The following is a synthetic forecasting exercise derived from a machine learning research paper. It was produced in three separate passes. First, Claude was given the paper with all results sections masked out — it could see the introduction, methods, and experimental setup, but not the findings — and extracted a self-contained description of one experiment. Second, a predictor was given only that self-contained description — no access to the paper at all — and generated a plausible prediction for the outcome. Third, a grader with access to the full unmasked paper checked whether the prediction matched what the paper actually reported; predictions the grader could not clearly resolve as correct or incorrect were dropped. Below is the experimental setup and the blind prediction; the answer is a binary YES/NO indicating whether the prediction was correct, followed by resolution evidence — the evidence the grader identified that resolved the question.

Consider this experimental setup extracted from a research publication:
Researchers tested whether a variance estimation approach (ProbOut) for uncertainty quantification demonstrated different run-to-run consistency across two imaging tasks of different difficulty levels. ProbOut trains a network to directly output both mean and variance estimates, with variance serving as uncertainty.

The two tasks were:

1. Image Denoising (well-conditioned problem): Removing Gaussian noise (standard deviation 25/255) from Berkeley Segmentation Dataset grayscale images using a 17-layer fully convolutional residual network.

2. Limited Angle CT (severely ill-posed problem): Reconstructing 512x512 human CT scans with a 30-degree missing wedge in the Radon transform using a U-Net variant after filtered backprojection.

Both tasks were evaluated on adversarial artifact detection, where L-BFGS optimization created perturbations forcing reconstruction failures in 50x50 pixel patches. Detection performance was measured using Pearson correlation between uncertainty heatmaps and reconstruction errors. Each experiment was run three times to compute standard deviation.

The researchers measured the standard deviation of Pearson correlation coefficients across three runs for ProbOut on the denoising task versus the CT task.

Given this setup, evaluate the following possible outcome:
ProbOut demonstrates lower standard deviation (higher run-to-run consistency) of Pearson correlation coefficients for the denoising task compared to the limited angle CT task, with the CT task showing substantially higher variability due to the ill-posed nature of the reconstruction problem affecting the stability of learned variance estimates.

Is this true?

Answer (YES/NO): YES